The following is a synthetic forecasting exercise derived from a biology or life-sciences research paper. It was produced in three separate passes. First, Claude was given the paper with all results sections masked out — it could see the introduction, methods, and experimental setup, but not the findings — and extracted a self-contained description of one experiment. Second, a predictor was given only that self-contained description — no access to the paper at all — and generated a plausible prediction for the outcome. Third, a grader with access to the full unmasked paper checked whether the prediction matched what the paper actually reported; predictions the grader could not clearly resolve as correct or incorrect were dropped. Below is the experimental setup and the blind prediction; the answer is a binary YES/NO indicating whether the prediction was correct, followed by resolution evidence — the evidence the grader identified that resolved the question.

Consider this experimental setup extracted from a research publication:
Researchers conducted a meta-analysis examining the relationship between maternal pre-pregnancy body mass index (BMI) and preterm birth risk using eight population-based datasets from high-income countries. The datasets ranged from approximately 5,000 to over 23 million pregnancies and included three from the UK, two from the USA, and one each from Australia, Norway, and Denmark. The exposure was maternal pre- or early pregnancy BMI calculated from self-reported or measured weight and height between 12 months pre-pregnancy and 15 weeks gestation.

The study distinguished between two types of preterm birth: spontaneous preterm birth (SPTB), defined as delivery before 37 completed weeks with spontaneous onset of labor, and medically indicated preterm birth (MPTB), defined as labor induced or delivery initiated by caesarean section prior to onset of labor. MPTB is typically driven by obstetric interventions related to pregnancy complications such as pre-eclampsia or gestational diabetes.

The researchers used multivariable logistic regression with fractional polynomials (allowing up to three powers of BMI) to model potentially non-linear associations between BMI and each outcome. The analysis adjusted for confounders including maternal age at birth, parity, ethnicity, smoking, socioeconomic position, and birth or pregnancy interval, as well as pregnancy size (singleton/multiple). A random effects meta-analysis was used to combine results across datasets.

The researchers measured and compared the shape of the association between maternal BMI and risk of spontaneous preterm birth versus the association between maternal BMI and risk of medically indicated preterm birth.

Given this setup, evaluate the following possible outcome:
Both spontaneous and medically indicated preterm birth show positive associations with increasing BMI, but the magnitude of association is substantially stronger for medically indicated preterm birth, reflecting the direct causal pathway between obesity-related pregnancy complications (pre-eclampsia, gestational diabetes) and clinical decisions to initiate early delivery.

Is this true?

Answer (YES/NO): NO